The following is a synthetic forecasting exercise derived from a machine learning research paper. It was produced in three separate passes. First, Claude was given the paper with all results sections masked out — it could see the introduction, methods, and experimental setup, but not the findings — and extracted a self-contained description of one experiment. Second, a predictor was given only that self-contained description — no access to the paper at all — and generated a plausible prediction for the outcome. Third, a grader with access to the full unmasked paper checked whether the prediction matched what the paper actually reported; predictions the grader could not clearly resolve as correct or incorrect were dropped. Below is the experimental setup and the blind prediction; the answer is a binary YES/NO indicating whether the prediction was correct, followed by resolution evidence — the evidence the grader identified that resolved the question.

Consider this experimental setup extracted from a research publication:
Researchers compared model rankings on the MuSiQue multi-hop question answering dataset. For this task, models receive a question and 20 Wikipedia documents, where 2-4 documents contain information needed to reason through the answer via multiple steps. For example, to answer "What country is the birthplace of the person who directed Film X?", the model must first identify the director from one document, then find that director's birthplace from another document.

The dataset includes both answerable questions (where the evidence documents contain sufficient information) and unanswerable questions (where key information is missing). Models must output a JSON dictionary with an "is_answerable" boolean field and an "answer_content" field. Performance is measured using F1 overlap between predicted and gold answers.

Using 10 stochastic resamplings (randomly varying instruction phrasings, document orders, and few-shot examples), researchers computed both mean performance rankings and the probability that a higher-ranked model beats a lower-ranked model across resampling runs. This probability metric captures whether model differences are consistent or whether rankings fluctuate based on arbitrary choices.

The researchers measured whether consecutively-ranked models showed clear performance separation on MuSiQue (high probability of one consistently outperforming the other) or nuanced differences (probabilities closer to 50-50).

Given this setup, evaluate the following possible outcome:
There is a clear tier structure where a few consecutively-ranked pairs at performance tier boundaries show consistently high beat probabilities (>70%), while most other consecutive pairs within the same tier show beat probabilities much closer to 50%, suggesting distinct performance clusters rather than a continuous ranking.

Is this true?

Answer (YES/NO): NO